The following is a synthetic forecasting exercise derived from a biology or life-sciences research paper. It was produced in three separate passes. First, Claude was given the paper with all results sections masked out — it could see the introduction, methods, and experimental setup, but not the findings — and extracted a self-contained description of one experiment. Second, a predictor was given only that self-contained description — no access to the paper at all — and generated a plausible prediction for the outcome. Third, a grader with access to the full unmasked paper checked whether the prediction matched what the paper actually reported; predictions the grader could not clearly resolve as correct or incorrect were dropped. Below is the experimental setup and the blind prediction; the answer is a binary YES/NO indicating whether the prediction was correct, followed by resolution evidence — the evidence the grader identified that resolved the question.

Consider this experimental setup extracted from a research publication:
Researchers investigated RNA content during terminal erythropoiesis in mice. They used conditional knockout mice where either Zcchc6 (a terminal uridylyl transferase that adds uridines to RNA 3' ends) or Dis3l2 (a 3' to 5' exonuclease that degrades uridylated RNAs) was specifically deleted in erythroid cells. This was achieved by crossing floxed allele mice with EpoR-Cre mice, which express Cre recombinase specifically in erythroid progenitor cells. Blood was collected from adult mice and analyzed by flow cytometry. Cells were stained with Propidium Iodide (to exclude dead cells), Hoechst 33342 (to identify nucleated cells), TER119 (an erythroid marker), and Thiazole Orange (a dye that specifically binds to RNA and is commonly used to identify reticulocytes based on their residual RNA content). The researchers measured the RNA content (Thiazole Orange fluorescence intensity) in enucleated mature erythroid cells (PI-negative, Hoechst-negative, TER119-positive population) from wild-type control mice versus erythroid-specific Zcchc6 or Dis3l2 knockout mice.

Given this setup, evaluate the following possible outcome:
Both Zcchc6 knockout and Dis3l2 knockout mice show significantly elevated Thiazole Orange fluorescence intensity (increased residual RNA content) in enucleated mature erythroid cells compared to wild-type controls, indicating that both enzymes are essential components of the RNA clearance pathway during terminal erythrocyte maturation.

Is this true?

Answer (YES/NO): YES